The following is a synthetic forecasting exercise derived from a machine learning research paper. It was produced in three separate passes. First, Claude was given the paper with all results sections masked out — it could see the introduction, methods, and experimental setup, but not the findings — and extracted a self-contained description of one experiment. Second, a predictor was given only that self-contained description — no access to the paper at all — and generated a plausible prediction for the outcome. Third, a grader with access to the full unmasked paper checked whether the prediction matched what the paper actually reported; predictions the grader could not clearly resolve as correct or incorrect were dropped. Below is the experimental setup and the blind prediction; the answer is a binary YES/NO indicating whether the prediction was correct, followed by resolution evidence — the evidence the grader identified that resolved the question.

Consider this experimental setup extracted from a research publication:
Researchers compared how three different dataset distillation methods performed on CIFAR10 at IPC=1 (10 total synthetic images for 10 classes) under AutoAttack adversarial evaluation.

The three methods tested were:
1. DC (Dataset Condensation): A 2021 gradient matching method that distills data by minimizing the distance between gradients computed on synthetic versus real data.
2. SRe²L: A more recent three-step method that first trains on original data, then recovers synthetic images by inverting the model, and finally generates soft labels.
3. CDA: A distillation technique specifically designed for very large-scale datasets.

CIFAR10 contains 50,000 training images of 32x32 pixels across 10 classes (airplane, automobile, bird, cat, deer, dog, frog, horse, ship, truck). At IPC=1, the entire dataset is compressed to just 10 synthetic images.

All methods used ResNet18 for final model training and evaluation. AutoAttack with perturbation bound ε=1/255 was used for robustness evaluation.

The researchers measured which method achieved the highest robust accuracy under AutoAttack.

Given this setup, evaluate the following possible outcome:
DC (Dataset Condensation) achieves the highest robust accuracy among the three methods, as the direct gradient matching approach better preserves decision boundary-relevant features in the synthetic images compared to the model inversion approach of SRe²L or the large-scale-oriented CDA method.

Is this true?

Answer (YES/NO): YES